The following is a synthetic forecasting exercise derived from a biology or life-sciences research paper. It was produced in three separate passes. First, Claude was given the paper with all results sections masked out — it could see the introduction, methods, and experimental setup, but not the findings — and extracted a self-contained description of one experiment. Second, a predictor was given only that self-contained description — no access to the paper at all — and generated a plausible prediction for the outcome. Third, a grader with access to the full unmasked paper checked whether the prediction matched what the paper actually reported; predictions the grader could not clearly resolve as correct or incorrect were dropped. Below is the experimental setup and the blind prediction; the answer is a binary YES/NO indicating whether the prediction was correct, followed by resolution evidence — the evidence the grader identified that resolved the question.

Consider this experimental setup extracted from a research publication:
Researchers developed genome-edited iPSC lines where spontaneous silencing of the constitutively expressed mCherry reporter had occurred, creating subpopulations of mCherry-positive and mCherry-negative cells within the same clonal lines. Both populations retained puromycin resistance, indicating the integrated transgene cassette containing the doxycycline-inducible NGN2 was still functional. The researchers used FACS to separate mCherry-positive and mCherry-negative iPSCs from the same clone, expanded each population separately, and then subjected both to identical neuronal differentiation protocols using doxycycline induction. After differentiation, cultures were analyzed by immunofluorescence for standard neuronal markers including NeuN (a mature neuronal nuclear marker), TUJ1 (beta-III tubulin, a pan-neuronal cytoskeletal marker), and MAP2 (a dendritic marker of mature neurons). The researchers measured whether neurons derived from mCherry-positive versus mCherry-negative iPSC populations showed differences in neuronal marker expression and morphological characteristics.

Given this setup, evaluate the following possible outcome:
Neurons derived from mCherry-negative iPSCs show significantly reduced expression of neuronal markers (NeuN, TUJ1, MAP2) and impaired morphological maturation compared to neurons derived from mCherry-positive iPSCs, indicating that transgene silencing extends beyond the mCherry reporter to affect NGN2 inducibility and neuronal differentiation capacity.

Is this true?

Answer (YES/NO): NO